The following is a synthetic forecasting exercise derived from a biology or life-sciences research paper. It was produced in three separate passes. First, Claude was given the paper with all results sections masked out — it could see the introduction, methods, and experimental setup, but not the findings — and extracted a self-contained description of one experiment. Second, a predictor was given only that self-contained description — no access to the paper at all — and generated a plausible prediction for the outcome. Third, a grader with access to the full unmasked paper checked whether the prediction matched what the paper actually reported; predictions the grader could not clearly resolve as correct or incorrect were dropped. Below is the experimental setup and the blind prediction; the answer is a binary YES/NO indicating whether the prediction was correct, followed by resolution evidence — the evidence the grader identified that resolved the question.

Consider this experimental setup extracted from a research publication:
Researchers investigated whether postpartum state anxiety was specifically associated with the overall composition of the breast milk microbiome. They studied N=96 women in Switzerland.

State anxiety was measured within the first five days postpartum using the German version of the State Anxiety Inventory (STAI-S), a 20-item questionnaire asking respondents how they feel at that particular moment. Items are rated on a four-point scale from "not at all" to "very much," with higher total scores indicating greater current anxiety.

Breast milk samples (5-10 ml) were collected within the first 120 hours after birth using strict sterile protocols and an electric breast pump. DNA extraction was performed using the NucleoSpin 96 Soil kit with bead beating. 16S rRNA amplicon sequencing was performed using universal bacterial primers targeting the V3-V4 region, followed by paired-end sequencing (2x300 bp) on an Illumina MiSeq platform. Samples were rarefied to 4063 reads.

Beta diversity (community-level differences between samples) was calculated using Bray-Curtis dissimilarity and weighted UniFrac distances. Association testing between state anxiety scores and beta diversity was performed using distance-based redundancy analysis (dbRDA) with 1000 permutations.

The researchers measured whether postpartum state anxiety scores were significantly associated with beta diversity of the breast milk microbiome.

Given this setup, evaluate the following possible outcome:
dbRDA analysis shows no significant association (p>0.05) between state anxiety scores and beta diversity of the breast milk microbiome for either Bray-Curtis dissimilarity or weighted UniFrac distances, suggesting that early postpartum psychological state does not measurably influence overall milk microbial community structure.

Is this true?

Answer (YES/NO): YES